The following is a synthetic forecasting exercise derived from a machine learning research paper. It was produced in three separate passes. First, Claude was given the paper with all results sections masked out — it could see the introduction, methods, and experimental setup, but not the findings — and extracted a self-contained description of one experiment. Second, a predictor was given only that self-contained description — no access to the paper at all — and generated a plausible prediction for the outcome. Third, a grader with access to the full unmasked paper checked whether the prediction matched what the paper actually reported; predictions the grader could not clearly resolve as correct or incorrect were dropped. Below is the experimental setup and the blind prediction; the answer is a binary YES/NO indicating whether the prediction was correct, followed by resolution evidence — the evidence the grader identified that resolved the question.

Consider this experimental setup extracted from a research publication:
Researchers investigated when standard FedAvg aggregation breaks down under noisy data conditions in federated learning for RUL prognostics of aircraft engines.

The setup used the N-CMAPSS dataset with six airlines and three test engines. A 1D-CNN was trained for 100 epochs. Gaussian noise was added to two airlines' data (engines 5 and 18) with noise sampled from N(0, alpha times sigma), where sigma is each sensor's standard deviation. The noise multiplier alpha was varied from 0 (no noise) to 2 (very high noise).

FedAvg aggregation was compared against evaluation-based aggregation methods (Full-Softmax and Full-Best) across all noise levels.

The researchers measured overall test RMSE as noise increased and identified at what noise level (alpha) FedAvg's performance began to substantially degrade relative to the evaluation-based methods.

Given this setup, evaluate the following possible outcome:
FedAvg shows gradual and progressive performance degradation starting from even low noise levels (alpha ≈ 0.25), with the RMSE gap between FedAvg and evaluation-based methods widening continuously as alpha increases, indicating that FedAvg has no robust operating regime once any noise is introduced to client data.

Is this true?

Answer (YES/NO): NO